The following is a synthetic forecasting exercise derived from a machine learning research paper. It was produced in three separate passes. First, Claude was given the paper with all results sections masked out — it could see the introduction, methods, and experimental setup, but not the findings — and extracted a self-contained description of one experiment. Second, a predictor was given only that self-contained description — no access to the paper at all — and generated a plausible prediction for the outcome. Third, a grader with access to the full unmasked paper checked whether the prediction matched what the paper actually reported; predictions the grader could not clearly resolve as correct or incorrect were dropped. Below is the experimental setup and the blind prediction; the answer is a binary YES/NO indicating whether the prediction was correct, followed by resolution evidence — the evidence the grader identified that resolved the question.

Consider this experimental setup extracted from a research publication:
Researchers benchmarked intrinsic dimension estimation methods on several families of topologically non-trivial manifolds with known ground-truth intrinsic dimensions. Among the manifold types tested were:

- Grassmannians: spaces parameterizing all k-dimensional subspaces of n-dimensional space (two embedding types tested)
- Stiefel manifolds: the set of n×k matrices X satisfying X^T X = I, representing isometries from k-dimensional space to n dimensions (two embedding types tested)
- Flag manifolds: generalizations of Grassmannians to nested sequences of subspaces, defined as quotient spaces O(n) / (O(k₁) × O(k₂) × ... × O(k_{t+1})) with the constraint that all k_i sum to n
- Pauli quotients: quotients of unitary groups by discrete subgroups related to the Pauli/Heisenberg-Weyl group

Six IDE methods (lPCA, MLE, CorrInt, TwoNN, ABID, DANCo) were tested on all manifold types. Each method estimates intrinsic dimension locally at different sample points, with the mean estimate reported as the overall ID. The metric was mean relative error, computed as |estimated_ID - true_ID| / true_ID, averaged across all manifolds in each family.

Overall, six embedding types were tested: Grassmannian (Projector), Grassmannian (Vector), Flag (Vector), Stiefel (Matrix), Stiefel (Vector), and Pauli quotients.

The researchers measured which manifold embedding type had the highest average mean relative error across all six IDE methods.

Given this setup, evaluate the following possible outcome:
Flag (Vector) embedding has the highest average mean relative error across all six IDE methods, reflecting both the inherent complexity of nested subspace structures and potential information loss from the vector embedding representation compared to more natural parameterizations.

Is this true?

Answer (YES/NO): YES